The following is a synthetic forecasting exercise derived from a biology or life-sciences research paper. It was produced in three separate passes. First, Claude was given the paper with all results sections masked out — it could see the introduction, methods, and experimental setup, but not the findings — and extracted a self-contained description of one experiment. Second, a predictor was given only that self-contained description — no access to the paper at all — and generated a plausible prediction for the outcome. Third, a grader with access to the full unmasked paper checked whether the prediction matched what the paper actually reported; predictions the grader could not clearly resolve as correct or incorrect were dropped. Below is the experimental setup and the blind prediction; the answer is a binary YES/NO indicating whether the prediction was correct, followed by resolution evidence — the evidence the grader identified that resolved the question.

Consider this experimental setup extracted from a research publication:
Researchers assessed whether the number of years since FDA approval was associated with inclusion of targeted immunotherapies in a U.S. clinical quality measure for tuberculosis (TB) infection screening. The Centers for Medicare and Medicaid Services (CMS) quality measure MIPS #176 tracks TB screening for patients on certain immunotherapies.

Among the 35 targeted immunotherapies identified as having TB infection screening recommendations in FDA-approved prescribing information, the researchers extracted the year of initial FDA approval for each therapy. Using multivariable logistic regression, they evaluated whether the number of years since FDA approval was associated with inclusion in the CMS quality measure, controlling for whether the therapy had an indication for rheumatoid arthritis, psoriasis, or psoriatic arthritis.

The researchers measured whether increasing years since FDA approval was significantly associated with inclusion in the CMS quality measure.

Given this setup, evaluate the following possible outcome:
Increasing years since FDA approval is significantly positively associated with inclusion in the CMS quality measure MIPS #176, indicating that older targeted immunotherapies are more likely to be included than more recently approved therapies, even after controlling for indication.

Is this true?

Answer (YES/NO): YES